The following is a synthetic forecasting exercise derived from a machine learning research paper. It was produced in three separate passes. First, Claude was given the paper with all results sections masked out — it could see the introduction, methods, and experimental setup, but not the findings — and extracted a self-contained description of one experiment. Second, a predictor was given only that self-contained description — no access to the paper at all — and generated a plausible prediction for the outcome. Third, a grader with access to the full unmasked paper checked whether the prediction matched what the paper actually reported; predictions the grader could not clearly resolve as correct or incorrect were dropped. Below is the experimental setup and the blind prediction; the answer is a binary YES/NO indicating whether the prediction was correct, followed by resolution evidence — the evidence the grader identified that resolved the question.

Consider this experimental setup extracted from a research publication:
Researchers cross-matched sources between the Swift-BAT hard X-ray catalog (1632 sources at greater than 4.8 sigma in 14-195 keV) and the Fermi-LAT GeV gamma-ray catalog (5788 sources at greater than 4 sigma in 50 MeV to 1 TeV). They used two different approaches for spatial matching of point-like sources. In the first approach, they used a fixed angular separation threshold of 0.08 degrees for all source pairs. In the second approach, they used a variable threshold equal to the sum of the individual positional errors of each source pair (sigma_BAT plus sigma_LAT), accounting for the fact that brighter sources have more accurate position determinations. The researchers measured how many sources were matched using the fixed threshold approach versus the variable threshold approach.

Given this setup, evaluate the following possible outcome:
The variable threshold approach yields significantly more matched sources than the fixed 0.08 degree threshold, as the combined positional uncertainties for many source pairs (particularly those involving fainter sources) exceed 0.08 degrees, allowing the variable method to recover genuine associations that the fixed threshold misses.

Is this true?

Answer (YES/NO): YES